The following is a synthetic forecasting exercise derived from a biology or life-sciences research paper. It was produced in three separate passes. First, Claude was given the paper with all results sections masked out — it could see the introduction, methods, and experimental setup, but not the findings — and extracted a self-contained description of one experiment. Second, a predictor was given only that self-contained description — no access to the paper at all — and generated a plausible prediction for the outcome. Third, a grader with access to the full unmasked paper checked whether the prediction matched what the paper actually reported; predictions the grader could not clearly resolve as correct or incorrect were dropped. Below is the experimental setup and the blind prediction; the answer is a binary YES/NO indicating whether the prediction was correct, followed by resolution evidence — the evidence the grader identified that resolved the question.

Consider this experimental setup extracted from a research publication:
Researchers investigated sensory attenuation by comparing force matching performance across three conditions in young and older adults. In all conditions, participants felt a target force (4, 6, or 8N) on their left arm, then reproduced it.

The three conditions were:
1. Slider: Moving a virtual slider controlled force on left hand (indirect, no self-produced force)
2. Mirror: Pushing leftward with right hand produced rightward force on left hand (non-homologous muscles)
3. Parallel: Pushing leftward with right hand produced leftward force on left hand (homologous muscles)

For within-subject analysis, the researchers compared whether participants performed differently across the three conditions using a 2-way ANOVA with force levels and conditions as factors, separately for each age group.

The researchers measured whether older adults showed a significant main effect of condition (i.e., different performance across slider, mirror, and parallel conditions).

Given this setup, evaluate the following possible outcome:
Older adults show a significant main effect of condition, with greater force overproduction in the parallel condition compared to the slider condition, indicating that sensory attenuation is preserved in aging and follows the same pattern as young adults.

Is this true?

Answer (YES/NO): YES